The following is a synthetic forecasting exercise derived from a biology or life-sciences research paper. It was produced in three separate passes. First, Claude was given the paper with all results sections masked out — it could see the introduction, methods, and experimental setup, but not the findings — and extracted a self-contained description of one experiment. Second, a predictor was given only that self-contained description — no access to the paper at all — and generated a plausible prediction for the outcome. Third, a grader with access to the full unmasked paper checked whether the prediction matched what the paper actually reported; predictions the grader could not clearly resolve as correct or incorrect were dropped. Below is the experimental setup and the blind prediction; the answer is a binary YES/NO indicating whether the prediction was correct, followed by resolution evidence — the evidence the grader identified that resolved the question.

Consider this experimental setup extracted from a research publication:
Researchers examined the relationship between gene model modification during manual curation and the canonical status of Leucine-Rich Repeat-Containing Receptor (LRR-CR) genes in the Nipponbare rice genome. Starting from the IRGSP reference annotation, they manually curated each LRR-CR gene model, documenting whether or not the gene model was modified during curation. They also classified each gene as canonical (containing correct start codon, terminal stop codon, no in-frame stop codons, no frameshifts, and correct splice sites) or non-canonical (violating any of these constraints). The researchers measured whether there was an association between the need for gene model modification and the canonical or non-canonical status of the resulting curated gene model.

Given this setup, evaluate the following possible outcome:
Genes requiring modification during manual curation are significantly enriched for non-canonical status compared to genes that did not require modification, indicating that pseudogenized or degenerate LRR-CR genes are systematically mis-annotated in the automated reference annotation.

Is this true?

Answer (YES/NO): YES